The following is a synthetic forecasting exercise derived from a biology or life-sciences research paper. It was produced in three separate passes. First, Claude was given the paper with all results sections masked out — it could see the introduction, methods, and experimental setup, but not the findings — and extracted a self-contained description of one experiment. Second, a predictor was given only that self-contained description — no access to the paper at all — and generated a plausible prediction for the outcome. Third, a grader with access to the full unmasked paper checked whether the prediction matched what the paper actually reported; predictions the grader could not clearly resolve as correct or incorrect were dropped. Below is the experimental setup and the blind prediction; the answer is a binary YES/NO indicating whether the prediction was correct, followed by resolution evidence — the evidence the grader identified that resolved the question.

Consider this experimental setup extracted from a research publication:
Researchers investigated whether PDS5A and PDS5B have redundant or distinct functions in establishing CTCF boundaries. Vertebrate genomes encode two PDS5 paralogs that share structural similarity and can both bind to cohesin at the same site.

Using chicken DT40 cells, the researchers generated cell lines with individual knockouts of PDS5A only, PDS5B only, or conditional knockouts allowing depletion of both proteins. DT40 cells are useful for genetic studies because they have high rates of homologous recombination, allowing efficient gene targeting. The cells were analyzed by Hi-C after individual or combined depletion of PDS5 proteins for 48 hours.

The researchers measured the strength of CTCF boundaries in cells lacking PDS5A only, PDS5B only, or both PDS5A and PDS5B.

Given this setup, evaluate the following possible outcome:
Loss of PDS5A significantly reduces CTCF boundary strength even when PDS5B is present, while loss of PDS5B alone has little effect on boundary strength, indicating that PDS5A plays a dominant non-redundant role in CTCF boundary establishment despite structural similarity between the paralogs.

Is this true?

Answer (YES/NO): NO